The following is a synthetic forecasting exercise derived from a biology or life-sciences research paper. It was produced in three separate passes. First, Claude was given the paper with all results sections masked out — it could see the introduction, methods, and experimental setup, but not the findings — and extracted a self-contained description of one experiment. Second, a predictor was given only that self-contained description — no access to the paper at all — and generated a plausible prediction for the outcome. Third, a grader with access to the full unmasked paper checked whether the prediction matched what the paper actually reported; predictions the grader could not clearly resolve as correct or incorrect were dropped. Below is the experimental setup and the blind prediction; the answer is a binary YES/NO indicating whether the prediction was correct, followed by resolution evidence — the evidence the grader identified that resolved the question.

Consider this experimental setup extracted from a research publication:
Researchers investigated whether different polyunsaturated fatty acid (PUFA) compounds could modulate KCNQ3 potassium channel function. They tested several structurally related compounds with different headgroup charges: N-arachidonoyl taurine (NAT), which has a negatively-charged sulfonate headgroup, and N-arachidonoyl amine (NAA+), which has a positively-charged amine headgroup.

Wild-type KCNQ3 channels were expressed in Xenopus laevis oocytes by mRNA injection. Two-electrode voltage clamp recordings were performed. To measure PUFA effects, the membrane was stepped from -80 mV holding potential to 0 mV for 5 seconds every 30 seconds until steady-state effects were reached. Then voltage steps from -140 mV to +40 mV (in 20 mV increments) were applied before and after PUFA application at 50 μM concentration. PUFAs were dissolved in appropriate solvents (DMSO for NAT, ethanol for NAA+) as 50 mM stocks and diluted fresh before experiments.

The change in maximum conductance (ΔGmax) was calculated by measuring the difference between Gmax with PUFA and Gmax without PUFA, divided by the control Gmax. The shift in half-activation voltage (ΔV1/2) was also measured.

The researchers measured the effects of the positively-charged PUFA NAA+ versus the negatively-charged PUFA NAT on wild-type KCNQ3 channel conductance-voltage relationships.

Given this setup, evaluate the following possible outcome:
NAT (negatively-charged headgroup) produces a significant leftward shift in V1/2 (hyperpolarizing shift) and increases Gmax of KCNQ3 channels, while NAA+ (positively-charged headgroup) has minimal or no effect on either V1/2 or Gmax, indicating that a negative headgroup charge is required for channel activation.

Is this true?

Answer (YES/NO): NO